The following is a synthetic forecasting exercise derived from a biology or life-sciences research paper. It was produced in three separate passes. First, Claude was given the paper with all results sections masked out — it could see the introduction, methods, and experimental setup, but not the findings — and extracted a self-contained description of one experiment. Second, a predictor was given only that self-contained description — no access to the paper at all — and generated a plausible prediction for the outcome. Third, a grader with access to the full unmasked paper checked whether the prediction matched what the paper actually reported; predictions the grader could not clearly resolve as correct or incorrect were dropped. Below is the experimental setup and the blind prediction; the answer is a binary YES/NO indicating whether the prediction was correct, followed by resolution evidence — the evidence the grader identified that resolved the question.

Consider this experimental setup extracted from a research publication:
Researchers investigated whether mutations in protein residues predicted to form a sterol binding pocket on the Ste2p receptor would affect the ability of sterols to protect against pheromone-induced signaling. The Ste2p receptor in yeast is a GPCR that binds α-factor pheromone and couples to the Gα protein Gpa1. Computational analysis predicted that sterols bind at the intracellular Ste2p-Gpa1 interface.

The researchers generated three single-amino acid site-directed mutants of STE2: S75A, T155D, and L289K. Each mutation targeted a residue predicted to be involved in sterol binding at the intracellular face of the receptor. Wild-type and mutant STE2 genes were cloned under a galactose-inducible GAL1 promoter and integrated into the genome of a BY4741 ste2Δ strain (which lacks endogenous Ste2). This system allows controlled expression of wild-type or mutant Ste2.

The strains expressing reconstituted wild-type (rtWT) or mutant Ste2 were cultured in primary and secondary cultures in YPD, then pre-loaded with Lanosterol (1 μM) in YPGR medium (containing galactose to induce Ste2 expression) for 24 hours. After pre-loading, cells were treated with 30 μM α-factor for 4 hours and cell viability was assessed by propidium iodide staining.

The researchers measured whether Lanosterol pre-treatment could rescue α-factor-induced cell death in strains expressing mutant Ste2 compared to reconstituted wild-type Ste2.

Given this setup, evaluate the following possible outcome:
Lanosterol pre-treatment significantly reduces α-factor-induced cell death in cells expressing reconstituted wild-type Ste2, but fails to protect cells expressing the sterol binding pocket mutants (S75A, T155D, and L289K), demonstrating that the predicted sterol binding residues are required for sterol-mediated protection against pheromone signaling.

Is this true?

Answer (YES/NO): YES